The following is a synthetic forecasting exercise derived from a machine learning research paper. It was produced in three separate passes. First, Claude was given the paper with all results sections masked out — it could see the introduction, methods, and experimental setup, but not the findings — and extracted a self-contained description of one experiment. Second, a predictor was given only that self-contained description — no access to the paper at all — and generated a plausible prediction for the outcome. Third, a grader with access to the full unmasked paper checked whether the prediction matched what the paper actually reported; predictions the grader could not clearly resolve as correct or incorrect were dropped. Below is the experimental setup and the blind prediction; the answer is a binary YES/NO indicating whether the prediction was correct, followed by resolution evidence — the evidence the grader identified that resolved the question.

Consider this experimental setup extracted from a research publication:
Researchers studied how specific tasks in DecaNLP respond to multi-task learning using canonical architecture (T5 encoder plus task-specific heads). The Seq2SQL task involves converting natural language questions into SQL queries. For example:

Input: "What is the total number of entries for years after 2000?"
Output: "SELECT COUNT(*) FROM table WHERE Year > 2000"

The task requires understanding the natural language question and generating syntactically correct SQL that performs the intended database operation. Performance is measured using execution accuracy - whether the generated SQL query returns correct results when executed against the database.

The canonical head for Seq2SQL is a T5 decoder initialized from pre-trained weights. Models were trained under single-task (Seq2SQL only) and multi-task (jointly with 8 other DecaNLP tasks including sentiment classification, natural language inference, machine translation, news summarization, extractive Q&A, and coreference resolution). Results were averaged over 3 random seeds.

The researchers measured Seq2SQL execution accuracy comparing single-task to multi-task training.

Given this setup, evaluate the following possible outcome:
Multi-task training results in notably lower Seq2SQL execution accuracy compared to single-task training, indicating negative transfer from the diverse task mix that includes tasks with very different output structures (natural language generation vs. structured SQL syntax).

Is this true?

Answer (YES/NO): YES